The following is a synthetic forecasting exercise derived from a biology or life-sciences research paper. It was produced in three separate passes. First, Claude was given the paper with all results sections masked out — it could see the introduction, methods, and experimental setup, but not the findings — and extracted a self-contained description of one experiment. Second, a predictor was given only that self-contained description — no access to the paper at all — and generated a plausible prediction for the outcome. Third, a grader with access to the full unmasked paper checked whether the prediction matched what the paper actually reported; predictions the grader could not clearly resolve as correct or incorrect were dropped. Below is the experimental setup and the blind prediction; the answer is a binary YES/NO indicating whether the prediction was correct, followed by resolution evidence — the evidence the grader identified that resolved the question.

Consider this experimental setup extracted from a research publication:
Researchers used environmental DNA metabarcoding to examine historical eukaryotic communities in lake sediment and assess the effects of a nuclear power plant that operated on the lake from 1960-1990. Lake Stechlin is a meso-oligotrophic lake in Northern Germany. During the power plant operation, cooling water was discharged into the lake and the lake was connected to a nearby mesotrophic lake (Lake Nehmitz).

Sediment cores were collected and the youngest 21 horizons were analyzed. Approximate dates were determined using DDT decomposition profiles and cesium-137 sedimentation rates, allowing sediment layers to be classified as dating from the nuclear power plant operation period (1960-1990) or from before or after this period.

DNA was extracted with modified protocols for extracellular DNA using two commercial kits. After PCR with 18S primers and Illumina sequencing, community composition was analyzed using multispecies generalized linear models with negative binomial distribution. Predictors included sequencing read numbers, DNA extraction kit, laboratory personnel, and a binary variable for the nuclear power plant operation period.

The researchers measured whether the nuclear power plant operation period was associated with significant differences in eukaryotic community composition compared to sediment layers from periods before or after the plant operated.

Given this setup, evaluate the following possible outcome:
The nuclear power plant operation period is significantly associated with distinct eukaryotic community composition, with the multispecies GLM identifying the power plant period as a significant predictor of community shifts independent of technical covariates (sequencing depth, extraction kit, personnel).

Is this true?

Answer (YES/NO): YES